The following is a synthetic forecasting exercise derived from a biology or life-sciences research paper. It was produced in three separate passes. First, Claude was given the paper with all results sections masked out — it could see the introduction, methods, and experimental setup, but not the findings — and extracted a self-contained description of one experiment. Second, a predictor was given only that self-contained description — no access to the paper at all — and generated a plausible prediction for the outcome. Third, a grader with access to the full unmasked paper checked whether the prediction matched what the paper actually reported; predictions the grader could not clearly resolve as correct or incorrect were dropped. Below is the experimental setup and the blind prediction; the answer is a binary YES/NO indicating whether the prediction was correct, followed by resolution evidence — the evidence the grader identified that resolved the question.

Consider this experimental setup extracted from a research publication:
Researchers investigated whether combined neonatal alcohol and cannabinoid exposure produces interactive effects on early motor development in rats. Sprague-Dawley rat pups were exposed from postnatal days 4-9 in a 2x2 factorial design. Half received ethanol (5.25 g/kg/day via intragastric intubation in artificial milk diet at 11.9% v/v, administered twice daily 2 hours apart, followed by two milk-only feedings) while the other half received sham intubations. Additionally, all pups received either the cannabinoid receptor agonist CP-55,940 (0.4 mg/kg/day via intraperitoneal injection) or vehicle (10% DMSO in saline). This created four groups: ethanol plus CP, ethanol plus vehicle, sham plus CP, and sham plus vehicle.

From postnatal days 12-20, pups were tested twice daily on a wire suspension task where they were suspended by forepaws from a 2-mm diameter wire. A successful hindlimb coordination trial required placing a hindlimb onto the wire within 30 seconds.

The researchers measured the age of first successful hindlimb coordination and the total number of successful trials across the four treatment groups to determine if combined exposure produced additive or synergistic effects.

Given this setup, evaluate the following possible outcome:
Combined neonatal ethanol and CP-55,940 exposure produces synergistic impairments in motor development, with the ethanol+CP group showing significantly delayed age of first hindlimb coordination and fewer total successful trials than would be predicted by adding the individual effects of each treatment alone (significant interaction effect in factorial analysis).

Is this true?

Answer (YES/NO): NO